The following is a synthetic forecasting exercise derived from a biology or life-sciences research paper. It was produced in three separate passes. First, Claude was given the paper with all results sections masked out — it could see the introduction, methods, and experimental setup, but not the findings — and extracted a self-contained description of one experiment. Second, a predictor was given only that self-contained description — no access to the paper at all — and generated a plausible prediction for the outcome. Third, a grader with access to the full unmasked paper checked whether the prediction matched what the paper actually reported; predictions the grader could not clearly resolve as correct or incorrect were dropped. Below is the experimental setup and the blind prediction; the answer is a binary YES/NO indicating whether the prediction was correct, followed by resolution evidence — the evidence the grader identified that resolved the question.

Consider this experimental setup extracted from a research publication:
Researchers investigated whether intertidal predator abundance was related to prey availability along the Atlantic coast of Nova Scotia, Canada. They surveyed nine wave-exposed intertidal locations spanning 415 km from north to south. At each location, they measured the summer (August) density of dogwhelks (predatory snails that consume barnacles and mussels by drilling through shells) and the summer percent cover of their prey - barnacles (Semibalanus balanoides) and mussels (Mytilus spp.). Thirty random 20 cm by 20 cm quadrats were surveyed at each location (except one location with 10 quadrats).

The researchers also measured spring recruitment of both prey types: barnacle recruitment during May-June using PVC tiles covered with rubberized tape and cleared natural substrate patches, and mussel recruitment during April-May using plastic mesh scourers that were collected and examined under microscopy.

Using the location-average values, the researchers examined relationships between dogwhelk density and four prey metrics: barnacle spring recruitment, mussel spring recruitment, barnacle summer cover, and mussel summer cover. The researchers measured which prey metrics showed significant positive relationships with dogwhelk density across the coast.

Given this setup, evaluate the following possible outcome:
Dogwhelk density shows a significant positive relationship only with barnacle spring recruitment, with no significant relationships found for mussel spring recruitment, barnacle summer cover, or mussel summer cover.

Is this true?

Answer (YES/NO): NO